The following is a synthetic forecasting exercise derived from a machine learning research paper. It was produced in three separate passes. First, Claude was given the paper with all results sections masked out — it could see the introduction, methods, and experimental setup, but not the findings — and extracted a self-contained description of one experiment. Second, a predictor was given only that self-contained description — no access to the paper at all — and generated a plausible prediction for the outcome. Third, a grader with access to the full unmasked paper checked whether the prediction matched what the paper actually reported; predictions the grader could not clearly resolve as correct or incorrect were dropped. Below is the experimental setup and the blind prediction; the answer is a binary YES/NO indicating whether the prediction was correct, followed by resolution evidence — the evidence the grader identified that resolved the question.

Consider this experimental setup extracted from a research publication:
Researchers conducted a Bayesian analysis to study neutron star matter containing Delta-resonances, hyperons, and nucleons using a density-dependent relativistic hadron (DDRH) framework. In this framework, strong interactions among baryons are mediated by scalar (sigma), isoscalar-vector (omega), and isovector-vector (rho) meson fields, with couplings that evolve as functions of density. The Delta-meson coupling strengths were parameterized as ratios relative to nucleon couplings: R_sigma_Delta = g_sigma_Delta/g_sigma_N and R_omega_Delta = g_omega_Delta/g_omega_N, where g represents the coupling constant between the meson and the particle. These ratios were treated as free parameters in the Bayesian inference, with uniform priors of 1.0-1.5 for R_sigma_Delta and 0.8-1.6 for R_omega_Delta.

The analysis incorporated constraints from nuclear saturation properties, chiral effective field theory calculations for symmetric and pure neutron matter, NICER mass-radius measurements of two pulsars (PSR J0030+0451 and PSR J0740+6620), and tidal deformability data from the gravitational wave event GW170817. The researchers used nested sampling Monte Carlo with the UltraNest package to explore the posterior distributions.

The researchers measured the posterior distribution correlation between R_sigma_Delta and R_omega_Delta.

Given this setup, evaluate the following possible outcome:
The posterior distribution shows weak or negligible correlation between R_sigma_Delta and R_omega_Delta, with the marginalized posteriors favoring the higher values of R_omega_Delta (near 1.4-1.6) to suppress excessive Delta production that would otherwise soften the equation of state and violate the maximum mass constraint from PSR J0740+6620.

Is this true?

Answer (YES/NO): NO